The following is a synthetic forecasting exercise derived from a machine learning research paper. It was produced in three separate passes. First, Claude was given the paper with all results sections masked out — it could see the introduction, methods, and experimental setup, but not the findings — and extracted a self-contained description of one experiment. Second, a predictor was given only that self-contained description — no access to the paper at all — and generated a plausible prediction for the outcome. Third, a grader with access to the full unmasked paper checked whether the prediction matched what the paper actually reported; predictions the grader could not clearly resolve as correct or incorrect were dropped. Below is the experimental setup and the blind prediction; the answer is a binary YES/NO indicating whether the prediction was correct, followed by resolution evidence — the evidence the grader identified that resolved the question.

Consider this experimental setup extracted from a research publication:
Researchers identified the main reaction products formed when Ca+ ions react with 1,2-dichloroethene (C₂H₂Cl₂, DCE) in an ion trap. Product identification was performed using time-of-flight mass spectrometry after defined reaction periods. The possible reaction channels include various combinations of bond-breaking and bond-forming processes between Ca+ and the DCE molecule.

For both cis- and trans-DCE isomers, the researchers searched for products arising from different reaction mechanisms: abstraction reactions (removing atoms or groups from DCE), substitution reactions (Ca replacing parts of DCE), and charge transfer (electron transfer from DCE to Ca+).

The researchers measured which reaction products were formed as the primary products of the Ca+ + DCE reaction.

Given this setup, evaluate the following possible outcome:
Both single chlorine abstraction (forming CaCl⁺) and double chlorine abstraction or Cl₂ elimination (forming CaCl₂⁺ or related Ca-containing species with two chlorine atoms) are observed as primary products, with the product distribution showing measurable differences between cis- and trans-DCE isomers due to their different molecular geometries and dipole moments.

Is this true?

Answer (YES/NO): NO